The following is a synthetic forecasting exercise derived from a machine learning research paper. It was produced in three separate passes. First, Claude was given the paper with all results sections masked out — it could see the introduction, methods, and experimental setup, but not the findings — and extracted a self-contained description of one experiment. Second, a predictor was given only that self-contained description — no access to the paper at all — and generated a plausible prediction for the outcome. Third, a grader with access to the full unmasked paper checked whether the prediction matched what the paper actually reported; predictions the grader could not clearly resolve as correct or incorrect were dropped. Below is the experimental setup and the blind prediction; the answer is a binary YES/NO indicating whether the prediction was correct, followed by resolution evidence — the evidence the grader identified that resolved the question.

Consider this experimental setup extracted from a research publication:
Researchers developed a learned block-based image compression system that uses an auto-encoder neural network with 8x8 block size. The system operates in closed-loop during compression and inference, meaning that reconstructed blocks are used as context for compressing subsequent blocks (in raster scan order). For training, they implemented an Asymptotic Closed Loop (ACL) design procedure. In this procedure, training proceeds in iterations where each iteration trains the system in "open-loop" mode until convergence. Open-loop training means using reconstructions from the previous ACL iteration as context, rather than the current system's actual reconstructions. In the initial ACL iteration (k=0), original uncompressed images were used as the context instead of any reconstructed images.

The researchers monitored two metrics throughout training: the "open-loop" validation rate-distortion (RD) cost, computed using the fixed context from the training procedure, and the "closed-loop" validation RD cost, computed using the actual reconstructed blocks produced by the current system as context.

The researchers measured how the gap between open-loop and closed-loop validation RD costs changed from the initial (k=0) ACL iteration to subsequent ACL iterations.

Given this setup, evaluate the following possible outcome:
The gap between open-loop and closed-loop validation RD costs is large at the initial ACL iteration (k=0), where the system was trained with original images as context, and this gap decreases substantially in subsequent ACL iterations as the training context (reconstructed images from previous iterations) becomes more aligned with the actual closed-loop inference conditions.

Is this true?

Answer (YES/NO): YES